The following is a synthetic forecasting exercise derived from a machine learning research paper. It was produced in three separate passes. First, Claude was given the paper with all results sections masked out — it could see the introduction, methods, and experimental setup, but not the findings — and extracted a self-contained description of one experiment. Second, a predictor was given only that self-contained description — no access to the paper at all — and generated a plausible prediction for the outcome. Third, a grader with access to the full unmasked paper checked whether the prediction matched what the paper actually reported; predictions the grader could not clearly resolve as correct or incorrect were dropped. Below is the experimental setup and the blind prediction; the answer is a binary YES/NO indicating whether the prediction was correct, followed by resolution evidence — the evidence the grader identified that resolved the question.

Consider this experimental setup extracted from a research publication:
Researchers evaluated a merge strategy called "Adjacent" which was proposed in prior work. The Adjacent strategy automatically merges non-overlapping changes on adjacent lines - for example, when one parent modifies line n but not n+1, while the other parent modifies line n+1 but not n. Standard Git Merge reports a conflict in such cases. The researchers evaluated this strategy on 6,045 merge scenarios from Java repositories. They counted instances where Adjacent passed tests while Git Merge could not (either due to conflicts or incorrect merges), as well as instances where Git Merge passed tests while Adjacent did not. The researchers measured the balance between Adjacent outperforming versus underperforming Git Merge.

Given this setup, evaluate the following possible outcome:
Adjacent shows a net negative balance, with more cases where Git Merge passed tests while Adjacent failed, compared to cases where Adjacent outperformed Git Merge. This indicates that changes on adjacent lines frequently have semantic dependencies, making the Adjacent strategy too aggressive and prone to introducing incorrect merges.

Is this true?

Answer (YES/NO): NO